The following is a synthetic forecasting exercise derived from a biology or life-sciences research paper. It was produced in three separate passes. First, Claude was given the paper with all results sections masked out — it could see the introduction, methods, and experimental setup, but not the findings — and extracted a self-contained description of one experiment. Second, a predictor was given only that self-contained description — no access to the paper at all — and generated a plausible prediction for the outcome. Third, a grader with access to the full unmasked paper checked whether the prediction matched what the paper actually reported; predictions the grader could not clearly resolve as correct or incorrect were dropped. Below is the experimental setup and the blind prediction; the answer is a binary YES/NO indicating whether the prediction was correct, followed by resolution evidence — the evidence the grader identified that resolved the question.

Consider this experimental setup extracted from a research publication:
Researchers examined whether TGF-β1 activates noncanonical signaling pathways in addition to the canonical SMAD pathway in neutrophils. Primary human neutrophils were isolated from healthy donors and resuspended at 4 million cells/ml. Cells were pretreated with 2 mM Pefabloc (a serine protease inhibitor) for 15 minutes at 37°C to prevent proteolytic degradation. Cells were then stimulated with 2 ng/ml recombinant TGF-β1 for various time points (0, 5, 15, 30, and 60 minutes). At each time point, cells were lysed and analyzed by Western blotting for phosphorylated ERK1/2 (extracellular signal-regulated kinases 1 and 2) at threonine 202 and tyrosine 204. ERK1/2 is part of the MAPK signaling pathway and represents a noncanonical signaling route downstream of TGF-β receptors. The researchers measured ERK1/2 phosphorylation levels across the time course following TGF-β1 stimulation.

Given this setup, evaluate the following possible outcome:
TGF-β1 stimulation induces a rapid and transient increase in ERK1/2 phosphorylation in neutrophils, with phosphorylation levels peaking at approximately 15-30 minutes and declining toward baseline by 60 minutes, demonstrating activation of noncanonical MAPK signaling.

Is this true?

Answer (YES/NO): NO